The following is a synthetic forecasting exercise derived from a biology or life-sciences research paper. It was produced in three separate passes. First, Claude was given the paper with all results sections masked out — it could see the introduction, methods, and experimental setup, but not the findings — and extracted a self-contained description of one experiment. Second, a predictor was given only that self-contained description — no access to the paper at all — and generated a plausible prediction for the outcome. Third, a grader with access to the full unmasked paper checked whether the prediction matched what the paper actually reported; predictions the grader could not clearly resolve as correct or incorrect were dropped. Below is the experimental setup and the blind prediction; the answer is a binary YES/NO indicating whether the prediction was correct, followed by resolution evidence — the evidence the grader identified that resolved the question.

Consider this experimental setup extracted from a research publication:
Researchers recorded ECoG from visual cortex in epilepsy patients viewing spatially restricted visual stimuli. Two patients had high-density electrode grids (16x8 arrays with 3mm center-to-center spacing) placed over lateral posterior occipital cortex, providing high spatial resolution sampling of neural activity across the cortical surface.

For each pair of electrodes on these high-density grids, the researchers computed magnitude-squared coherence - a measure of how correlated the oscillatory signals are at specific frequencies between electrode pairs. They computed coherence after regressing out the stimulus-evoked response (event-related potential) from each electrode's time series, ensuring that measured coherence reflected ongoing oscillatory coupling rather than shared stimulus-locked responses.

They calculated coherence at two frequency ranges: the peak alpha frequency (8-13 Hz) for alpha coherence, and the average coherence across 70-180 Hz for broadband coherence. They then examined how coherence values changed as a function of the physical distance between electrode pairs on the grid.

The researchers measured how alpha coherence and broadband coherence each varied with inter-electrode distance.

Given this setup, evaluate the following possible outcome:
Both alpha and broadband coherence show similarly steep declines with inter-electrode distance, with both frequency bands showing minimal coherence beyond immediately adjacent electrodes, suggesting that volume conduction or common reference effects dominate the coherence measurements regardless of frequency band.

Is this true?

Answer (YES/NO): NO